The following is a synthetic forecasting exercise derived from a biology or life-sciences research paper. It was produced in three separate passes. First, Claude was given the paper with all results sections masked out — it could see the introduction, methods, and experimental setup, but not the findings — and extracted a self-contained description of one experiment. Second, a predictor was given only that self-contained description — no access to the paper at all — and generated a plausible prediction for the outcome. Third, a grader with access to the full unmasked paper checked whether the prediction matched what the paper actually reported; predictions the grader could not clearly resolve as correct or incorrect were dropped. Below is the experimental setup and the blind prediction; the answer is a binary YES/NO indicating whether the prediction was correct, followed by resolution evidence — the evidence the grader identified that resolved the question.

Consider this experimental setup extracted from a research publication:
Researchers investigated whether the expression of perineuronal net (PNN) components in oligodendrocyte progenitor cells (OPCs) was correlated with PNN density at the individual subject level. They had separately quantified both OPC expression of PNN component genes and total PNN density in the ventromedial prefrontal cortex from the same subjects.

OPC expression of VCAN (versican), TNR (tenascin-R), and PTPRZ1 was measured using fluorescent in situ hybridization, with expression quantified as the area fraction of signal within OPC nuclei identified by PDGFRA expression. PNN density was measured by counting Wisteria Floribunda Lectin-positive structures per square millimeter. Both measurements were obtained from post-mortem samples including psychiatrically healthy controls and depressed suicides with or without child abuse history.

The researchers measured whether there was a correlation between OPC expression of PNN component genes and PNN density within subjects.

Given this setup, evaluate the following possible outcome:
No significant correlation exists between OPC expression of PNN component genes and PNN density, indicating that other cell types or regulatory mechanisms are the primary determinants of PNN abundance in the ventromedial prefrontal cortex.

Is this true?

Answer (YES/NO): NO